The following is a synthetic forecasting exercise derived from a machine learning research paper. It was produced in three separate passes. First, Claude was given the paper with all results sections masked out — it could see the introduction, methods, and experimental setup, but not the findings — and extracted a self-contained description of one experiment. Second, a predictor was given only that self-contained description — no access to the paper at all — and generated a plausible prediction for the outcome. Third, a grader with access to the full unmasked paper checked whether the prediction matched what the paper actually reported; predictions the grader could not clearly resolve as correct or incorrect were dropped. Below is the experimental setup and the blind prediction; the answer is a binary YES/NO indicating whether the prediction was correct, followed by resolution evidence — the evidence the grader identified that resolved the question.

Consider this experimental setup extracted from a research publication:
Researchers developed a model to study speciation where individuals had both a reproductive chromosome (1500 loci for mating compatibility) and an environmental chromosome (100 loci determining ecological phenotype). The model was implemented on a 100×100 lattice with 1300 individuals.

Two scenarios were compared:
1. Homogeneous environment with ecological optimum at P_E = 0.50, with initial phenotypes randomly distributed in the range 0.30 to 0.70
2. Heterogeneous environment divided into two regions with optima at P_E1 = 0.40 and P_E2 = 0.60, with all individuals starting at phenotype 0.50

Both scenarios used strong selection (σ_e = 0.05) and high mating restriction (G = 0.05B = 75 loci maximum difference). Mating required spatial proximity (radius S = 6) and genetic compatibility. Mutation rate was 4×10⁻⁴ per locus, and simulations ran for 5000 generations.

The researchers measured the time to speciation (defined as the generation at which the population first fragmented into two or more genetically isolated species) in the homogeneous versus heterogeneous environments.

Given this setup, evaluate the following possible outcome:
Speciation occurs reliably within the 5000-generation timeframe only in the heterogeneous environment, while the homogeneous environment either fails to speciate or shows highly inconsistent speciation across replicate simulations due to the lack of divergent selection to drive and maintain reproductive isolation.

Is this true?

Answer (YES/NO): NO